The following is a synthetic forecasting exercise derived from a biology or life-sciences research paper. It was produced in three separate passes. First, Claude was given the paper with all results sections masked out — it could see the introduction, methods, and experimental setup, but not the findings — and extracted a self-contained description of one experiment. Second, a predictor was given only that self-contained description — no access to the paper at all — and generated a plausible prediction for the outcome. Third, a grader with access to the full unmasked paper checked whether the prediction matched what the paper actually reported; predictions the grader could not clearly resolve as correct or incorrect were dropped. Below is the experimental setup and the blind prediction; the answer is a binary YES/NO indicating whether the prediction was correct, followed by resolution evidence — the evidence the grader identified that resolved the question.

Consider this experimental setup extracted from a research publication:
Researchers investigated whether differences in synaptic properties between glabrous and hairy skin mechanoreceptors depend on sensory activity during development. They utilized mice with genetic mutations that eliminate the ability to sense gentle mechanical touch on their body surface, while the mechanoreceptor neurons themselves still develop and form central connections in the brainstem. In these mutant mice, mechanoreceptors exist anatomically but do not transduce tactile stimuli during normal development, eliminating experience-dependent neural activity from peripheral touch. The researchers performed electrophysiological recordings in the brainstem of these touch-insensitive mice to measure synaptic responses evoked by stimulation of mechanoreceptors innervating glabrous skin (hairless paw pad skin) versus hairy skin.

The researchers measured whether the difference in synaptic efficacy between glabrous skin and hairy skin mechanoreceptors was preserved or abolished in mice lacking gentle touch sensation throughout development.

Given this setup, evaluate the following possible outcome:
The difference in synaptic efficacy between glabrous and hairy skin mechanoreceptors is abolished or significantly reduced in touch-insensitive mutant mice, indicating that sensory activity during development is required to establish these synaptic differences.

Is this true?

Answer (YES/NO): NO